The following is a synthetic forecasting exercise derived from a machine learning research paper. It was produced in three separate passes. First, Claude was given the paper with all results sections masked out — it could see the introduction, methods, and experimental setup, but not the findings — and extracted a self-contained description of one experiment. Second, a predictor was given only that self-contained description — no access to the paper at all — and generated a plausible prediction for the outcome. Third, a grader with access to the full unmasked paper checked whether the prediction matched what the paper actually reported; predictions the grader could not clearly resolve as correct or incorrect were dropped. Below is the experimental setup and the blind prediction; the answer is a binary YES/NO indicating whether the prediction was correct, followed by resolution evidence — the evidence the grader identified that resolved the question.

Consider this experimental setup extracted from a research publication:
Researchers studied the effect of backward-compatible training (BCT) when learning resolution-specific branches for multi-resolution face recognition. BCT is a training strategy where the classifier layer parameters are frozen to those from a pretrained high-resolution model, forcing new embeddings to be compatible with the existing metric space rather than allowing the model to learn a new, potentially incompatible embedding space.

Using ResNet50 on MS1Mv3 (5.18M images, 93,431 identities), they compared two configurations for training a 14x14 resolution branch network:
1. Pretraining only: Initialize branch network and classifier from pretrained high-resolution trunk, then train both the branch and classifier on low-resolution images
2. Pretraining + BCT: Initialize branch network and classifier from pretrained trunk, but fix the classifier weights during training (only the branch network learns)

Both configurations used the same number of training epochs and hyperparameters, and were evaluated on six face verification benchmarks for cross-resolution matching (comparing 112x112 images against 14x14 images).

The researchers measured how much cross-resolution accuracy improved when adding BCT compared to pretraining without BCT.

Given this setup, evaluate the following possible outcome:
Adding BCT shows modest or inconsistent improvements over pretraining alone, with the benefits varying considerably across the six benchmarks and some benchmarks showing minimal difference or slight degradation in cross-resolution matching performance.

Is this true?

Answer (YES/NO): NO